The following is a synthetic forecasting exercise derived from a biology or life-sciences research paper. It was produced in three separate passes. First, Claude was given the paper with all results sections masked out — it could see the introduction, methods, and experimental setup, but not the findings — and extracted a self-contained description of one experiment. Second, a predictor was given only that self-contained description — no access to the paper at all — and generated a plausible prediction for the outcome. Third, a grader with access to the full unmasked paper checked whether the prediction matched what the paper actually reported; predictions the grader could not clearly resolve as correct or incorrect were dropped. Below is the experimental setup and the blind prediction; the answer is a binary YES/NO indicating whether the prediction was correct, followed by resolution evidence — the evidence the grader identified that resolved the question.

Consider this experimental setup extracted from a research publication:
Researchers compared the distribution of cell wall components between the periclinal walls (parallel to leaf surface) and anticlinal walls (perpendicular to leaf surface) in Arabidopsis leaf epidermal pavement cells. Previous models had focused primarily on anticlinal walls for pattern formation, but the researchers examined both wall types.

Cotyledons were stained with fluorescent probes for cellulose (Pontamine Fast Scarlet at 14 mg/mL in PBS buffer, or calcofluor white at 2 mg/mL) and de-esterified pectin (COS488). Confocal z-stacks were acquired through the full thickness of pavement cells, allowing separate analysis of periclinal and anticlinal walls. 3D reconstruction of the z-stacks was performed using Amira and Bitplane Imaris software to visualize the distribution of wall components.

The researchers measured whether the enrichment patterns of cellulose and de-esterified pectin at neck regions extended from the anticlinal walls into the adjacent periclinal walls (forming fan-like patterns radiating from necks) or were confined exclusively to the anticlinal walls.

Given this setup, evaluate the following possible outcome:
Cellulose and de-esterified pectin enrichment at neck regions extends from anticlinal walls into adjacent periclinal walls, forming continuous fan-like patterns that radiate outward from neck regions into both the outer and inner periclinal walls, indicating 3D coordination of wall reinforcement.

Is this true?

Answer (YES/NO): YES